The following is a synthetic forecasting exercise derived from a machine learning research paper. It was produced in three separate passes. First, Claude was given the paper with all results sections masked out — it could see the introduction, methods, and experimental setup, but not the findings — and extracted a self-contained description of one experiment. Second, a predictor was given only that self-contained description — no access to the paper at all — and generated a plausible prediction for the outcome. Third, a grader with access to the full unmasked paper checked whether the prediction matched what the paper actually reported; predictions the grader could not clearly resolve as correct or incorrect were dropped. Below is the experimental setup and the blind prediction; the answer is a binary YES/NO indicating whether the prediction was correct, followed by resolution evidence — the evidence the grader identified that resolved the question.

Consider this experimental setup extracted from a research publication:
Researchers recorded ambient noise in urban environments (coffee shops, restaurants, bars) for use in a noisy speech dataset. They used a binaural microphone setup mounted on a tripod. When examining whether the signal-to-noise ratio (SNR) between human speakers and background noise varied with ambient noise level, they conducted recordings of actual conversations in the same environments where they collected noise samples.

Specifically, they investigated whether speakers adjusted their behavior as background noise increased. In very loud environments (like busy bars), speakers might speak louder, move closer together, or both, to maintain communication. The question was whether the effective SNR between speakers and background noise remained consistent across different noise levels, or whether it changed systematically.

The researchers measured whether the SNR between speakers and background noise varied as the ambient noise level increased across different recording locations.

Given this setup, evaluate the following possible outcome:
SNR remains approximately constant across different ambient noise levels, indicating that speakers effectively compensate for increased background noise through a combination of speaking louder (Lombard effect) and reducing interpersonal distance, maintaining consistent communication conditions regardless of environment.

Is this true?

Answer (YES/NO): YES